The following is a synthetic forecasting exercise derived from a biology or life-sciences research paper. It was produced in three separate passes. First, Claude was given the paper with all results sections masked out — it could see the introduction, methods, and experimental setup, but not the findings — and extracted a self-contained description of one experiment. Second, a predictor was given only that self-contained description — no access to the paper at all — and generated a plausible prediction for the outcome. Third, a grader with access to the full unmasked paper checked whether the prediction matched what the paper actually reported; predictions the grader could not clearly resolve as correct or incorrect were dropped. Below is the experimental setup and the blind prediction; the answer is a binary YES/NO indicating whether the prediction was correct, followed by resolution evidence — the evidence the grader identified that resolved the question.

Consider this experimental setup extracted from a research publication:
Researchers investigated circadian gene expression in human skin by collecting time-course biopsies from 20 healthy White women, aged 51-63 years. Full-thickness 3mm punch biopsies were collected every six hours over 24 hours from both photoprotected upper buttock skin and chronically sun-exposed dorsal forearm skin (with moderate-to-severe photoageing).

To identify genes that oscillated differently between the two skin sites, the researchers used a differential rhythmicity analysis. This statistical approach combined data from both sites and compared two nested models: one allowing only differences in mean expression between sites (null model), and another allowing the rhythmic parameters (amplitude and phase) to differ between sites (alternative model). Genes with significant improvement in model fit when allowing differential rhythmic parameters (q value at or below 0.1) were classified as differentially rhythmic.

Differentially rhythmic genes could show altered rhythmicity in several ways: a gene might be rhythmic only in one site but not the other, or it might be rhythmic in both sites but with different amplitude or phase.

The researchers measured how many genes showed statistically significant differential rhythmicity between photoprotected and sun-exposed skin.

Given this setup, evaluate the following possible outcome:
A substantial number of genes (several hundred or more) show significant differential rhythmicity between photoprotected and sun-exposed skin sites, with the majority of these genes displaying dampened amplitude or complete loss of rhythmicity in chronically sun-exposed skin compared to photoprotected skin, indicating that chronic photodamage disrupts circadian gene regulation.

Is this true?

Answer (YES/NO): YES